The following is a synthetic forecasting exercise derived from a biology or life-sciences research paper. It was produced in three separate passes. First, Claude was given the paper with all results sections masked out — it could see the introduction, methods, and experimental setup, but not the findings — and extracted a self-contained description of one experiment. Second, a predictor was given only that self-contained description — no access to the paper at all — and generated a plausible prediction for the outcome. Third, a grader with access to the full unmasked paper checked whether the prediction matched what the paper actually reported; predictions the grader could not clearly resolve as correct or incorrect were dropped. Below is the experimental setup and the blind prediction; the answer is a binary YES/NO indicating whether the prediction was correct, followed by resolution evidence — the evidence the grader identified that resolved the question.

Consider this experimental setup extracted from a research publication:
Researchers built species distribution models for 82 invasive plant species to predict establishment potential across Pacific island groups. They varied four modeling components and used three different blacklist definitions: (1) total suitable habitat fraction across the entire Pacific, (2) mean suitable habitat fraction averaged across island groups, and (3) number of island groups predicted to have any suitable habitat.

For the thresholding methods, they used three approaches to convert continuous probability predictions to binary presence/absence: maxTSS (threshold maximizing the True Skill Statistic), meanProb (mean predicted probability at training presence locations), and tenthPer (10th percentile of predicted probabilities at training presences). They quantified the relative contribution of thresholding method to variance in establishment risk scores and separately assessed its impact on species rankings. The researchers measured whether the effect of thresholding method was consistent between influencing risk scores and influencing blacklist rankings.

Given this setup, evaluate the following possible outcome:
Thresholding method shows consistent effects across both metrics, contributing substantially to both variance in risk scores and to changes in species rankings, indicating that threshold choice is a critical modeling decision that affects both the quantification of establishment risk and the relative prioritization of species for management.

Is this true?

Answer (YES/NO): NO